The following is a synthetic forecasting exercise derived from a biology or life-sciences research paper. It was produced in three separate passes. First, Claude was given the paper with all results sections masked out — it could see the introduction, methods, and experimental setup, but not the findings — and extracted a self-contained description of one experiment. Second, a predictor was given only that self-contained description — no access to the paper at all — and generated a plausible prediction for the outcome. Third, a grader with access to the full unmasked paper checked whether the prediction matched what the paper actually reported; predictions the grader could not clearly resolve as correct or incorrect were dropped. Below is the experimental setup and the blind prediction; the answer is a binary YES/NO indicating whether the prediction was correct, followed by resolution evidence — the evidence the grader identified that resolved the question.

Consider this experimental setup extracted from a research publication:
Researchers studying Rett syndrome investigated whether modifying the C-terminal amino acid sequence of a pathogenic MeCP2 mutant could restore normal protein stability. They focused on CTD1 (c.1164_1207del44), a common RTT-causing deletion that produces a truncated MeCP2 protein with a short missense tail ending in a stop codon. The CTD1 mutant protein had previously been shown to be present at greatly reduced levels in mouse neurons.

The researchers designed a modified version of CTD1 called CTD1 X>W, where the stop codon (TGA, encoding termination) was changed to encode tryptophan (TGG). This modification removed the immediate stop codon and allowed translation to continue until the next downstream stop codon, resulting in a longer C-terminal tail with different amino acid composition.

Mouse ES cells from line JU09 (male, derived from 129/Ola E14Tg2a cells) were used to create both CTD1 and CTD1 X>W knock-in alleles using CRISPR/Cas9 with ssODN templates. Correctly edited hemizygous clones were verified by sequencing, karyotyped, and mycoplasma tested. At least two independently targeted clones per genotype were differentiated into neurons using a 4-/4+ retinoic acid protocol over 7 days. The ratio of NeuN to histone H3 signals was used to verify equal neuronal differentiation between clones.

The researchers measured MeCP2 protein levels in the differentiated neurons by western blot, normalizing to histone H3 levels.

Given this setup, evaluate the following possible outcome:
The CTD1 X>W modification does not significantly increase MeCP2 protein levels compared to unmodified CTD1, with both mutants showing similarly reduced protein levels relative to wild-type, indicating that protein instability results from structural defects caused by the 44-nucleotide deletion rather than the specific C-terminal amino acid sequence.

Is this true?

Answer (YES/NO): NO